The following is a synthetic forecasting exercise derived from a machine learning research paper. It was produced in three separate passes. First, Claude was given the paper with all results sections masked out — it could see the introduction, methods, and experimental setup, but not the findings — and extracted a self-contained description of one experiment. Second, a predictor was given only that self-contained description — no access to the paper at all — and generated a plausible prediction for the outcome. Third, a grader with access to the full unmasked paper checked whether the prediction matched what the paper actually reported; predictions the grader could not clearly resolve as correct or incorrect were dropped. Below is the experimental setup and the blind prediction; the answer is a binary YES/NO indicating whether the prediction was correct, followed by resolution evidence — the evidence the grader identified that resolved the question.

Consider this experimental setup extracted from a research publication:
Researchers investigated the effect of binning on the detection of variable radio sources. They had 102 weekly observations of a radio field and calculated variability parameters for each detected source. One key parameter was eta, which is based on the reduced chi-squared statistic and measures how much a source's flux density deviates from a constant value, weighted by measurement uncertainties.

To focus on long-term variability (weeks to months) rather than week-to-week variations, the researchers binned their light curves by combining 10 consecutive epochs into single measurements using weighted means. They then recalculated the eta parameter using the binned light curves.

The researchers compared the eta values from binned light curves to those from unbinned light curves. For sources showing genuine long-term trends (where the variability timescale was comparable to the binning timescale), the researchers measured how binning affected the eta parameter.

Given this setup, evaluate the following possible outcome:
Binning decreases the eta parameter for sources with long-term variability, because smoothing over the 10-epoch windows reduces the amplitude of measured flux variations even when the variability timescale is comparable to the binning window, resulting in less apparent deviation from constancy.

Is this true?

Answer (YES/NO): NO